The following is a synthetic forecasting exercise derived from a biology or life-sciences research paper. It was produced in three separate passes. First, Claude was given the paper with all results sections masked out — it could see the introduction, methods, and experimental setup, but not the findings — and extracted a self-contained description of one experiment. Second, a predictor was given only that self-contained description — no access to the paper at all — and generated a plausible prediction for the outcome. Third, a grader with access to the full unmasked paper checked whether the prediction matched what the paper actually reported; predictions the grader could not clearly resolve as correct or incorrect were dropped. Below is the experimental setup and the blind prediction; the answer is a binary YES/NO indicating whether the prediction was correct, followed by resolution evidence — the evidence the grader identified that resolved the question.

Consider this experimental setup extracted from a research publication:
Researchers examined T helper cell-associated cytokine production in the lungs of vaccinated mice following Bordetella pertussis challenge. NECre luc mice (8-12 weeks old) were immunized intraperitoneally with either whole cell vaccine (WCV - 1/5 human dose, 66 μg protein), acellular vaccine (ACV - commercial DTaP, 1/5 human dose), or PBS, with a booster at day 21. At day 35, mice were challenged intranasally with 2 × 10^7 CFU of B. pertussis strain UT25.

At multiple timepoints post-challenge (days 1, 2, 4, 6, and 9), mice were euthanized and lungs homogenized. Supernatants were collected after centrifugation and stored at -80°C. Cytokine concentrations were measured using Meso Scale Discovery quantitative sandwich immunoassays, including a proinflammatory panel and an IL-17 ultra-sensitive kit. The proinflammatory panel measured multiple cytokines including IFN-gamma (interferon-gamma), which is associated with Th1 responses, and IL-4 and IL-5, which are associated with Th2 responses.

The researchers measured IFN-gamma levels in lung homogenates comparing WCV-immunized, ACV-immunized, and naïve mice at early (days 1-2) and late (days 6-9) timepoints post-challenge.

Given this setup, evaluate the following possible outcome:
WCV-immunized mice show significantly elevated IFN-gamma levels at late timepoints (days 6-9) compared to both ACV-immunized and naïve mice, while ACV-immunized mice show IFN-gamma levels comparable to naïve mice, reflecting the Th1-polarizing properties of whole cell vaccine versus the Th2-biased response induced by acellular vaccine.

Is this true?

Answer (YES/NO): NO